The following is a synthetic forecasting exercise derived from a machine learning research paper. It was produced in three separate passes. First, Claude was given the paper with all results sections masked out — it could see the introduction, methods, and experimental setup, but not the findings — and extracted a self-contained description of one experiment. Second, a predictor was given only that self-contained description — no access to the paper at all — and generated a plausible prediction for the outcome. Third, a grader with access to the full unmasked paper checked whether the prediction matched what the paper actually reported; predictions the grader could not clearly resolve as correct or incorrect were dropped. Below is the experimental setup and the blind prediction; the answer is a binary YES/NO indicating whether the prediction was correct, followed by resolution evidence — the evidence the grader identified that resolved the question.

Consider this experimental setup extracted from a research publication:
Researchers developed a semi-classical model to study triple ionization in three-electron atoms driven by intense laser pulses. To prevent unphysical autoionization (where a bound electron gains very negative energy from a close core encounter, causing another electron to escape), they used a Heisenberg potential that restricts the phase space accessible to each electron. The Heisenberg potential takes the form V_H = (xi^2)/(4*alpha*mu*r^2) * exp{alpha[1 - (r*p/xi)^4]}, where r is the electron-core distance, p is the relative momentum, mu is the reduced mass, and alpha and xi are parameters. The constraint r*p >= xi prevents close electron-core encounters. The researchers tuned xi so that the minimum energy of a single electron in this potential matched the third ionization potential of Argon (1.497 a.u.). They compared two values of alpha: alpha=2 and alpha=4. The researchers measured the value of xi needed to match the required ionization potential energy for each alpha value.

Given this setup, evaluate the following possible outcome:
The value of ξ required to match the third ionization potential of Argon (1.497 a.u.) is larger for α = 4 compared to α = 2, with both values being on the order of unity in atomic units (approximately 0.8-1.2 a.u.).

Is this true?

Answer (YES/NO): NO